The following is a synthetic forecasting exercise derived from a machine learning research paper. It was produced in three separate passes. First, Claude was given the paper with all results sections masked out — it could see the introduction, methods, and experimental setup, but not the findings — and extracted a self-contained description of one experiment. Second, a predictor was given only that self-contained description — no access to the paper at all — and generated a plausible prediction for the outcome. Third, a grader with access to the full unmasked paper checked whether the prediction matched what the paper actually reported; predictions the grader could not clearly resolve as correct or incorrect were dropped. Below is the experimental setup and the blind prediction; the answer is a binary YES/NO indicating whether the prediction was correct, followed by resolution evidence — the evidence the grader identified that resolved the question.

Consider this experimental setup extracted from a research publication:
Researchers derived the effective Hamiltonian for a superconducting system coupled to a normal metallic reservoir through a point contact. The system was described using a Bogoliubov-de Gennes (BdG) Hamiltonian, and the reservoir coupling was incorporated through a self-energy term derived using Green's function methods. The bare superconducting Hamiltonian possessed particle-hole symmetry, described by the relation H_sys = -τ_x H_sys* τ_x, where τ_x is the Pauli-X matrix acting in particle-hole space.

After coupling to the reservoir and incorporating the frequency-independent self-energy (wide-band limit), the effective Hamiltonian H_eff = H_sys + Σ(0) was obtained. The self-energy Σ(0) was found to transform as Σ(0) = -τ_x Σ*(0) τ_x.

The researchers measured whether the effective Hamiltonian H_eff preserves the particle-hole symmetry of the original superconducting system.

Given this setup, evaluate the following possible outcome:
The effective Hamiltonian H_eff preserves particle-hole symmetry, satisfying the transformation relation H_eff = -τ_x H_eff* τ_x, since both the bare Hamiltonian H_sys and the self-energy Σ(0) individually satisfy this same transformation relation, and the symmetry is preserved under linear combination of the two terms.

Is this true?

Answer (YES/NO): YES